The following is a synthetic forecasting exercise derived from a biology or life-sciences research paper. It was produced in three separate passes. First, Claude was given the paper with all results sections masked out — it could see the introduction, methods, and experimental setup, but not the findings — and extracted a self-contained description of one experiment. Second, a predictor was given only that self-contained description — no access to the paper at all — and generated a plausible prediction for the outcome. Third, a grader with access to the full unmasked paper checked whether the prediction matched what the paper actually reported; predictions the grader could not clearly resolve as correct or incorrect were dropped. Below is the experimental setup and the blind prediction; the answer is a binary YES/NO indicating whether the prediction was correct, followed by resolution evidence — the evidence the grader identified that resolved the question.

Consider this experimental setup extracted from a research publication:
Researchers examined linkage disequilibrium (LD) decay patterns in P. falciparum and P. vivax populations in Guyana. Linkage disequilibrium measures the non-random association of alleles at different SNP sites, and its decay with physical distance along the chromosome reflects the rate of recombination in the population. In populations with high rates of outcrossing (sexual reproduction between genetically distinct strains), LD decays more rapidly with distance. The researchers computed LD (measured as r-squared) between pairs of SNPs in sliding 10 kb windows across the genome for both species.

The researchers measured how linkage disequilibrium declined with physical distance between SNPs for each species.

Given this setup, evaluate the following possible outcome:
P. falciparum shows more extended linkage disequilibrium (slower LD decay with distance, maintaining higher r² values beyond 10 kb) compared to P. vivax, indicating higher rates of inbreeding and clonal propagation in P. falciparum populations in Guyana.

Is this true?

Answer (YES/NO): YES